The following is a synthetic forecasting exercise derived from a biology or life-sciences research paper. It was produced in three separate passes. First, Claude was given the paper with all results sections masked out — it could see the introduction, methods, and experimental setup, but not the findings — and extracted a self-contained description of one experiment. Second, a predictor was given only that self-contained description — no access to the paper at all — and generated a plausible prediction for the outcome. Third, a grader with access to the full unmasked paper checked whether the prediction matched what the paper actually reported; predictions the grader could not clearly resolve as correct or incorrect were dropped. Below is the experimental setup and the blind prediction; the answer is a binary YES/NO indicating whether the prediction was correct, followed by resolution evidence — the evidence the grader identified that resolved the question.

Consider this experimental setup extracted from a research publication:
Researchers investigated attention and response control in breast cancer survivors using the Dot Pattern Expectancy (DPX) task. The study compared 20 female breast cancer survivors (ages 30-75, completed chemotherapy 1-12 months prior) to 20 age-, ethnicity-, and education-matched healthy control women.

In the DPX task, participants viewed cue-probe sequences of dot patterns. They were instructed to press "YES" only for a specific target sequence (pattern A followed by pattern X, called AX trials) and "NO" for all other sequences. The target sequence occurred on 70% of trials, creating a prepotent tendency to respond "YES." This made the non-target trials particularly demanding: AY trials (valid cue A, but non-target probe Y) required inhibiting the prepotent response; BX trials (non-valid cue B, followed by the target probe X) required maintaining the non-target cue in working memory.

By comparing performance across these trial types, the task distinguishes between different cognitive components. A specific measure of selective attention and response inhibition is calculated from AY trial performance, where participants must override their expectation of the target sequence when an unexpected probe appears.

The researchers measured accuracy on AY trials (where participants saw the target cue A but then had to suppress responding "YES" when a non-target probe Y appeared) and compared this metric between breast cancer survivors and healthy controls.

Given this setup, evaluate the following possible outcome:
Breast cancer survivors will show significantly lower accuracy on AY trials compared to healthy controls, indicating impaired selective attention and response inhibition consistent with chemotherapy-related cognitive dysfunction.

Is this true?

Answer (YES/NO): NO